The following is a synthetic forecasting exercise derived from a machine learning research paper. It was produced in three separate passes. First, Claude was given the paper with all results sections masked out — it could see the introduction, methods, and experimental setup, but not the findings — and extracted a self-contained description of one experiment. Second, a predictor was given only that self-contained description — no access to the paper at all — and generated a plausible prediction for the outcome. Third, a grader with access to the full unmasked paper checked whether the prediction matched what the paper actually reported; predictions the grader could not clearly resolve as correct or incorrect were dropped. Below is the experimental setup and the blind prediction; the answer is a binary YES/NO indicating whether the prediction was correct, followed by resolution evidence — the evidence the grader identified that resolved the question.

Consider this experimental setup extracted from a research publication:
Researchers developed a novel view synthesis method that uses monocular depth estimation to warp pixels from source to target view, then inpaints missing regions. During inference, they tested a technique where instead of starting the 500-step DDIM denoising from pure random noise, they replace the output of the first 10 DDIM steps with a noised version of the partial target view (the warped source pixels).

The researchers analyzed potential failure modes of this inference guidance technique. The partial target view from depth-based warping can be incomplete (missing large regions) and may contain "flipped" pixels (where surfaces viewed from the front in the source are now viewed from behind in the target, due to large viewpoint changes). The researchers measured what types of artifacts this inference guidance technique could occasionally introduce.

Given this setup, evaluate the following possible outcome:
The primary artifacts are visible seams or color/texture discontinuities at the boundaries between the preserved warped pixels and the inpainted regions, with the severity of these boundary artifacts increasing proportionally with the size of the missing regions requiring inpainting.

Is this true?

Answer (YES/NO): NO